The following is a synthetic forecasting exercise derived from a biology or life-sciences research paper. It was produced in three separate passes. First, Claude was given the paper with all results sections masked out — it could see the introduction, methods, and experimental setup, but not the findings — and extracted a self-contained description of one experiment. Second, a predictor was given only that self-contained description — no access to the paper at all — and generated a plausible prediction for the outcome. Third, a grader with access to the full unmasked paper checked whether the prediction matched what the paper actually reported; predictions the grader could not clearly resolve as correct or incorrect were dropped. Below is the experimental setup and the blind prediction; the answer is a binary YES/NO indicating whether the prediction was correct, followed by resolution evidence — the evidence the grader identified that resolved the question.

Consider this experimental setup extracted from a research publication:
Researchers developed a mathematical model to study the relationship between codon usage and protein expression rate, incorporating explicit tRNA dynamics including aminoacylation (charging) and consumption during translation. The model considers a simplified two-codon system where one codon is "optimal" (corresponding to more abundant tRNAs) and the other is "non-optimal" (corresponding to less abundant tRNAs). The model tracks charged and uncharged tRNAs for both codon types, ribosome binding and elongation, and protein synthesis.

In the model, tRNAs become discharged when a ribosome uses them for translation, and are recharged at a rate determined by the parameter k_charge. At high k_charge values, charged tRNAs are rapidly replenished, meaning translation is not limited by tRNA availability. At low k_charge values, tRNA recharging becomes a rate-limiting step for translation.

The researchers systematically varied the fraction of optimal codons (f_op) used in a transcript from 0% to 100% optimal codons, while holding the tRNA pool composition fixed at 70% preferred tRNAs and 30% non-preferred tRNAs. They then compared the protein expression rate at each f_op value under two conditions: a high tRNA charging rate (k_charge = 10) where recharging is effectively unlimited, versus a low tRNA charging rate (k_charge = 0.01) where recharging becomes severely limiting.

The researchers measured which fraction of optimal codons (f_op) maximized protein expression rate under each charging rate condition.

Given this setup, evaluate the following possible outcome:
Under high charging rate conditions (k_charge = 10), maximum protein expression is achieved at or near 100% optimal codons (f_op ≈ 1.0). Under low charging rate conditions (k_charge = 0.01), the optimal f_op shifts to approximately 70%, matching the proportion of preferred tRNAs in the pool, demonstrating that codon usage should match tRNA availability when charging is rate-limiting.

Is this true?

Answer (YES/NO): YES